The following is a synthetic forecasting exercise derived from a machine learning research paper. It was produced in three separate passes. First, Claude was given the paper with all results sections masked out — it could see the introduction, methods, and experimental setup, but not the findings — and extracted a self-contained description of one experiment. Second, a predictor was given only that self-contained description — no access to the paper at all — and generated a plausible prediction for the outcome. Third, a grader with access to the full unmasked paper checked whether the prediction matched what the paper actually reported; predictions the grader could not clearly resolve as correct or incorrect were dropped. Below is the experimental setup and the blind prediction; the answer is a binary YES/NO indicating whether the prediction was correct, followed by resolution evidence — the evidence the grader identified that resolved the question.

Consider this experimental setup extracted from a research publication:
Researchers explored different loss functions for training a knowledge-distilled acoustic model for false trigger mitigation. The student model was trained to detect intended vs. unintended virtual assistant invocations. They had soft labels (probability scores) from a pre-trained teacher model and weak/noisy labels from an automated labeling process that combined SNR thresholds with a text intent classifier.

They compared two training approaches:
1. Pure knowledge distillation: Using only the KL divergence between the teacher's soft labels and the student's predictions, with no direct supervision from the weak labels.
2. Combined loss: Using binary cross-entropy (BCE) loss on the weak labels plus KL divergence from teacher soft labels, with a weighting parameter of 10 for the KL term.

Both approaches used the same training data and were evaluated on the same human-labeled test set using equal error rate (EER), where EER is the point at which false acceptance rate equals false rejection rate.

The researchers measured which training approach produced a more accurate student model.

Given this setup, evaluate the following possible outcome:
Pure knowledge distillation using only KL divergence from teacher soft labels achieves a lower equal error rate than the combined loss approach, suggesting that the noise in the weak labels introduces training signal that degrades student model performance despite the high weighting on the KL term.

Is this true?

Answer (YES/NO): NO